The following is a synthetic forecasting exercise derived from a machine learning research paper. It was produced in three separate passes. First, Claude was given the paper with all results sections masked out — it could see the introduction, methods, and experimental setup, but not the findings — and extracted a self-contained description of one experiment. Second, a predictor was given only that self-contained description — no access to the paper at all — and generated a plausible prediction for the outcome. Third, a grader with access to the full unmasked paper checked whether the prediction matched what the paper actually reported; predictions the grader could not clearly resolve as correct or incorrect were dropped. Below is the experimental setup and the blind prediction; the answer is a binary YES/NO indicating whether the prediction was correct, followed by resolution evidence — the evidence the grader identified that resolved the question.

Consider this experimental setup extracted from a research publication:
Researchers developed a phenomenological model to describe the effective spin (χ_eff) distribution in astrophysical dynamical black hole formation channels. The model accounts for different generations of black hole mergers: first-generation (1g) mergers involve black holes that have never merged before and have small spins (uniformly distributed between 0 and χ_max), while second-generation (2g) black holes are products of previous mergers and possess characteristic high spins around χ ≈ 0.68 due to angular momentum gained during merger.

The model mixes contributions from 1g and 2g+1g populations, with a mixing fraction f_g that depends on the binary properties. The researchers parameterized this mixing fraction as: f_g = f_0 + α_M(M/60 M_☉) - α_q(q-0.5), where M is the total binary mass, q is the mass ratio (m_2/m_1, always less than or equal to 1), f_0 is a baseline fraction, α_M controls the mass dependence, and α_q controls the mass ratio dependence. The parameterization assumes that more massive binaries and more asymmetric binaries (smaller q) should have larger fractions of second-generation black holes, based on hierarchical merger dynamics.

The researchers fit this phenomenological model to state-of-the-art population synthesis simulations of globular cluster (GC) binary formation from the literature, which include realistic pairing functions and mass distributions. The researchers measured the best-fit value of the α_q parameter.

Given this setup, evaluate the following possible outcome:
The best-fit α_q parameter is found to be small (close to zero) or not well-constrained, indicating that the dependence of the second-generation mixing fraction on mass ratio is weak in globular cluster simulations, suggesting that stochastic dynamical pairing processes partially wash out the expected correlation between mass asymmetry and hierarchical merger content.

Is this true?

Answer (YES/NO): NO